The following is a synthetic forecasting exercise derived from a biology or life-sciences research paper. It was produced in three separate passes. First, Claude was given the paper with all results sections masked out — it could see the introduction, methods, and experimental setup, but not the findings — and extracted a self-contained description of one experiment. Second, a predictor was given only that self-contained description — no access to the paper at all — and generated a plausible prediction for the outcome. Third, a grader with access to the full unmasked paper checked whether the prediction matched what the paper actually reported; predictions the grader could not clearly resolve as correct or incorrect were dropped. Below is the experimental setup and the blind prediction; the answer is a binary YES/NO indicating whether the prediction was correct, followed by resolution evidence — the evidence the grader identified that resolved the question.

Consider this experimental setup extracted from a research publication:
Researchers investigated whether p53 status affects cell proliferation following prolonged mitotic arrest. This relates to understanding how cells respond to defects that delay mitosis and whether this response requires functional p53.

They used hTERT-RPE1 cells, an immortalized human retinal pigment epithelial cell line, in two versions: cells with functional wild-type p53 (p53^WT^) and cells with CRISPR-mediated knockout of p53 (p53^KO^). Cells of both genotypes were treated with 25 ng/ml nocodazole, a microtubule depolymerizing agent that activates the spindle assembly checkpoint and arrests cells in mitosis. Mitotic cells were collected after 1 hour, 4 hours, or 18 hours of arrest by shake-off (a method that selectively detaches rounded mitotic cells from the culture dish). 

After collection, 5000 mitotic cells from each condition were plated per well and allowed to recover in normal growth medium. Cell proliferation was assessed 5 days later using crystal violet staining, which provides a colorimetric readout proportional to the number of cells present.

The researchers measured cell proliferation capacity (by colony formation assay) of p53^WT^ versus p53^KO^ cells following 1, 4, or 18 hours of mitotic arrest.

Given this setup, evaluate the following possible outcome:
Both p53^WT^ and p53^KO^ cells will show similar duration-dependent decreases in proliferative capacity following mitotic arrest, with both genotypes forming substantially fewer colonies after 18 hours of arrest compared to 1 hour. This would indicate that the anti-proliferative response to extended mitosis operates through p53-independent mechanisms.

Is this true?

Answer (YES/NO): NO